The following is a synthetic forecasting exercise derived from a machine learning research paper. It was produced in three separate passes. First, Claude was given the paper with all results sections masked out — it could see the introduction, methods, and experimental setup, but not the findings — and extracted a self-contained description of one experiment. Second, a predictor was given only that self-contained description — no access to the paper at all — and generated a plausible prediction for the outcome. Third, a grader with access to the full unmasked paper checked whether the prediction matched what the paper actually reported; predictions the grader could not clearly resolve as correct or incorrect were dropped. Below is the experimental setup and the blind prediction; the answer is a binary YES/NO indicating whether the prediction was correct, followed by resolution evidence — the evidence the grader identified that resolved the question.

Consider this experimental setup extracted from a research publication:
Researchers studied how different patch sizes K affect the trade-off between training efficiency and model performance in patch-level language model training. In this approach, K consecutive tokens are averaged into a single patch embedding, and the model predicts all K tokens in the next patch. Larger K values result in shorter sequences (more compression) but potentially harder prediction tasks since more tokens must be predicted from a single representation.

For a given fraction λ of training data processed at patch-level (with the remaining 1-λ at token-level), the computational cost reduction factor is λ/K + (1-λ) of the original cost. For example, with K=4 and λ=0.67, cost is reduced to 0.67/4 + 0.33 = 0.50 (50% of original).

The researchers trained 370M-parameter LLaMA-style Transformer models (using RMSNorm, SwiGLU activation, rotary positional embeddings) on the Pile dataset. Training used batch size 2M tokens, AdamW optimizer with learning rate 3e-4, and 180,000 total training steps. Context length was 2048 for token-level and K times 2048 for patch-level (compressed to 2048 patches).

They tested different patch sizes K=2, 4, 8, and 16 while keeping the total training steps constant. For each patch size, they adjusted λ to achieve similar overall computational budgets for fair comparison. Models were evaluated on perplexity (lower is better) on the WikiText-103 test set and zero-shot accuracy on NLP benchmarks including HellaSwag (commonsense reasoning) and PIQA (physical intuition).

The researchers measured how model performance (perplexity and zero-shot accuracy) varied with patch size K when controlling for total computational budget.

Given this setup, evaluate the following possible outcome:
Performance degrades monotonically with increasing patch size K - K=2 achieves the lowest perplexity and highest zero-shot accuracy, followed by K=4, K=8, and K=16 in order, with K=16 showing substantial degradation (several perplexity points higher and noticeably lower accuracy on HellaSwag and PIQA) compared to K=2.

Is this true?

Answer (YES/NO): NO